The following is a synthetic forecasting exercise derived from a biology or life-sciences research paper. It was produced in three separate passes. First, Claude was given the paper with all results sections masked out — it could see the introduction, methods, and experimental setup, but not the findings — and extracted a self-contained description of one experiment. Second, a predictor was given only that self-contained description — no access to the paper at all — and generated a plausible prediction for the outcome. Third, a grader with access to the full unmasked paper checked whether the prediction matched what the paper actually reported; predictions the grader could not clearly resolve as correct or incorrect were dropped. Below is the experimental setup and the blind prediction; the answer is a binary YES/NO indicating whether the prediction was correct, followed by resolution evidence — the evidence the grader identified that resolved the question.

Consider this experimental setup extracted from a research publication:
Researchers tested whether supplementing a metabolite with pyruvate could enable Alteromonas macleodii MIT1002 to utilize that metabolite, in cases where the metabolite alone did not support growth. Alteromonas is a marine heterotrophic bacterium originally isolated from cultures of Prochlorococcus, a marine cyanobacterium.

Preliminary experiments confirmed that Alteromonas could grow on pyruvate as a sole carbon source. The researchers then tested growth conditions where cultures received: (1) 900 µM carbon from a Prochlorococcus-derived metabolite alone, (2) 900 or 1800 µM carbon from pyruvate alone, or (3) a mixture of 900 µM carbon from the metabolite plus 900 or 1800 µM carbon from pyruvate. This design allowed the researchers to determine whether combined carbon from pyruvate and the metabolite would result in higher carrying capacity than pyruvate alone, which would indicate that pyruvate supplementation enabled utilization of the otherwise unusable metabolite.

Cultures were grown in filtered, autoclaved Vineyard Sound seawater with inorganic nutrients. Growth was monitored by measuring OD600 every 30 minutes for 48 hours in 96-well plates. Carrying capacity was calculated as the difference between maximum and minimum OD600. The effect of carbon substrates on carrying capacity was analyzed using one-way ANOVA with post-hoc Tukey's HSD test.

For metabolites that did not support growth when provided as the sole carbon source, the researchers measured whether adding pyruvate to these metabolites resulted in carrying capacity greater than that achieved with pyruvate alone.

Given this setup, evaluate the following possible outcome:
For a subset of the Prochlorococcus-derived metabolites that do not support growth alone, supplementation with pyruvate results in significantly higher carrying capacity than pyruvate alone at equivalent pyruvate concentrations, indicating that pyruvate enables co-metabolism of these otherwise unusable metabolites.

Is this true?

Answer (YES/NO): NO